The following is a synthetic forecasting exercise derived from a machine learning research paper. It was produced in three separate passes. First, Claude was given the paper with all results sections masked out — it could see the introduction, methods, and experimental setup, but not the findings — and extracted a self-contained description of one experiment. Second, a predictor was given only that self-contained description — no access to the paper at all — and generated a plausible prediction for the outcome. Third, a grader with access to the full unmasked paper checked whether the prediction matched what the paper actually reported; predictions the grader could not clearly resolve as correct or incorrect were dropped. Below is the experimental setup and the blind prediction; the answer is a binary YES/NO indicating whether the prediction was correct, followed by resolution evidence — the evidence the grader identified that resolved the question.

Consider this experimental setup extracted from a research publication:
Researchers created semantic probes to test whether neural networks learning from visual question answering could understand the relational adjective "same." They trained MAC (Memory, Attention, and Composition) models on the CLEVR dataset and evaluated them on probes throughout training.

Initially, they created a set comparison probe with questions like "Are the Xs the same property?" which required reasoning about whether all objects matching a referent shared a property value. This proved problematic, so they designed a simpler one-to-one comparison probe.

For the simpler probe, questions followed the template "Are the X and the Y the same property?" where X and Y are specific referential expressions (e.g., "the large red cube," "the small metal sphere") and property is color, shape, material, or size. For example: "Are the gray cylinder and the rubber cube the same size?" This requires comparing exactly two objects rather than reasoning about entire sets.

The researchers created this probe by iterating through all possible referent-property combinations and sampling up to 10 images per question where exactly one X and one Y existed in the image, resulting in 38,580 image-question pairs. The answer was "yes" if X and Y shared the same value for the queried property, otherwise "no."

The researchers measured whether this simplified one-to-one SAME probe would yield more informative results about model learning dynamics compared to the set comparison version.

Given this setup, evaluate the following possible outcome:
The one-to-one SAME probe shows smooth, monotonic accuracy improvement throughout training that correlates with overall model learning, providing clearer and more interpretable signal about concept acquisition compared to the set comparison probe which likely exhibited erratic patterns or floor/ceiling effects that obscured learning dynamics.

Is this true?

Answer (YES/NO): NO